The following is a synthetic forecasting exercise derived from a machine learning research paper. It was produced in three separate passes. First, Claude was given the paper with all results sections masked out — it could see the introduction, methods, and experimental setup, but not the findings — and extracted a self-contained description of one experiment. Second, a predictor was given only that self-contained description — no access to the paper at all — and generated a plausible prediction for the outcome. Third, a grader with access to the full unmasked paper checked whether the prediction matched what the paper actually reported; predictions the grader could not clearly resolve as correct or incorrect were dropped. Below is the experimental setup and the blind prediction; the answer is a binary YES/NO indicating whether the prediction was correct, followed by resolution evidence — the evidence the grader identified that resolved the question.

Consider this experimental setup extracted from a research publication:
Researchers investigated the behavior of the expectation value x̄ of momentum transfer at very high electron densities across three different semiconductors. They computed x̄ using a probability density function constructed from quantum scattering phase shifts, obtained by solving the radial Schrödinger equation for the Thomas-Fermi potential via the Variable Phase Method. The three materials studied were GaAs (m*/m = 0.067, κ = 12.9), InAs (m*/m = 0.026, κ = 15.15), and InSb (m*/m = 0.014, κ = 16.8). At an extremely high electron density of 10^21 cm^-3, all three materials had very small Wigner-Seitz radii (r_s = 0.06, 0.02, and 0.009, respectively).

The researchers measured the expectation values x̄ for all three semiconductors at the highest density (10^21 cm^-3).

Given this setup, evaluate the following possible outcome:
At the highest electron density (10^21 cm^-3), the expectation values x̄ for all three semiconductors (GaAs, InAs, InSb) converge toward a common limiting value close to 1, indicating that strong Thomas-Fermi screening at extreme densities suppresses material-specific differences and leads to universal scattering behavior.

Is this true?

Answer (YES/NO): NO